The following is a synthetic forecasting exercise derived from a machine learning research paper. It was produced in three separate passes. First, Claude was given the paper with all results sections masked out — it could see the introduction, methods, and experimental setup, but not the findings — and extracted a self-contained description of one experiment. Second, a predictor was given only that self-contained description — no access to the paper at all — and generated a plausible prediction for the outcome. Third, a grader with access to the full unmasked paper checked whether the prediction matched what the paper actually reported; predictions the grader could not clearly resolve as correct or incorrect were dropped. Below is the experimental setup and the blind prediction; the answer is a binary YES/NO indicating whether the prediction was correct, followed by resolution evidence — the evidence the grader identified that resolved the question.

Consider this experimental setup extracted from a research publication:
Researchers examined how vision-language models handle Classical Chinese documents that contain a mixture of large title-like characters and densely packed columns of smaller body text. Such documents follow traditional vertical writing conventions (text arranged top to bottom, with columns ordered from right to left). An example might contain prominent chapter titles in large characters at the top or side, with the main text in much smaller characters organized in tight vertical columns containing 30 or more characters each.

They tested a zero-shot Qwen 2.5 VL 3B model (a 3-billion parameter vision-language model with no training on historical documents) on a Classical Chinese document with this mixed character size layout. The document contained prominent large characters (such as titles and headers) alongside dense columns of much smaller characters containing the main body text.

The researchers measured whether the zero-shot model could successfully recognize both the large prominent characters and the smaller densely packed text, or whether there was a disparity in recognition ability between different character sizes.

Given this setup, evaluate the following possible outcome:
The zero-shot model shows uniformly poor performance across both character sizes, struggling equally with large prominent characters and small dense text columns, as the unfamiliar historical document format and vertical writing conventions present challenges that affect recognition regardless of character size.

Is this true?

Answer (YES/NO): NO